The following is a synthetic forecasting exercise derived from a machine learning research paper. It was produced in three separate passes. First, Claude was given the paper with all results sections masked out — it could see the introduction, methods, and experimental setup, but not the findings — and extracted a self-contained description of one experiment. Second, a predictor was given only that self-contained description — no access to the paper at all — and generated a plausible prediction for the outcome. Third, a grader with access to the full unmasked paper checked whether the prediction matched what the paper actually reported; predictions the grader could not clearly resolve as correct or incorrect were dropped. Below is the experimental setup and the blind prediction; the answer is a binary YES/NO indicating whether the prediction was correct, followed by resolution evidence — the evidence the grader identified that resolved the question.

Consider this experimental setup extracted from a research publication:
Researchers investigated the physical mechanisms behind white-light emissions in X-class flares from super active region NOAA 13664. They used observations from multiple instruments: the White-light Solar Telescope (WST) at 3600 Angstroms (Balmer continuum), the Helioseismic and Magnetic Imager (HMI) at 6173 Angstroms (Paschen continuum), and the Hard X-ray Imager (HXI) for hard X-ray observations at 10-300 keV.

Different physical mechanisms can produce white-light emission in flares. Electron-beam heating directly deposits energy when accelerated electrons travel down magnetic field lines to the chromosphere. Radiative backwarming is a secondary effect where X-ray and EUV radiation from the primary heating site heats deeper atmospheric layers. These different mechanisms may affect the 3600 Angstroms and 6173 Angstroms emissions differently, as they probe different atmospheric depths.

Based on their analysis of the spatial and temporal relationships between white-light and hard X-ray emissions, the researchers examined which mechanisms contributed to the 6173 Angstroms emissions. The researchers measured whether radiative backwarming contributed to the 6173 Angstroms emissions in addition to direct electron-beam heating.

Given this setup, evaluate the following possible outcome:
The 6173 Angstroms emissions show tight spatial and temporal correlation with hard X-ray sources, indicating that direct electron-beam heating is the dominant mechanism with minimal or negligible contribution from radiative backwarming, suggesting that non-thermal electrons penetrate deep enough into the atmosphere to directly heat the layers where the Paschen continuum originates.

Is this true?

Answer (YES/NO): NO